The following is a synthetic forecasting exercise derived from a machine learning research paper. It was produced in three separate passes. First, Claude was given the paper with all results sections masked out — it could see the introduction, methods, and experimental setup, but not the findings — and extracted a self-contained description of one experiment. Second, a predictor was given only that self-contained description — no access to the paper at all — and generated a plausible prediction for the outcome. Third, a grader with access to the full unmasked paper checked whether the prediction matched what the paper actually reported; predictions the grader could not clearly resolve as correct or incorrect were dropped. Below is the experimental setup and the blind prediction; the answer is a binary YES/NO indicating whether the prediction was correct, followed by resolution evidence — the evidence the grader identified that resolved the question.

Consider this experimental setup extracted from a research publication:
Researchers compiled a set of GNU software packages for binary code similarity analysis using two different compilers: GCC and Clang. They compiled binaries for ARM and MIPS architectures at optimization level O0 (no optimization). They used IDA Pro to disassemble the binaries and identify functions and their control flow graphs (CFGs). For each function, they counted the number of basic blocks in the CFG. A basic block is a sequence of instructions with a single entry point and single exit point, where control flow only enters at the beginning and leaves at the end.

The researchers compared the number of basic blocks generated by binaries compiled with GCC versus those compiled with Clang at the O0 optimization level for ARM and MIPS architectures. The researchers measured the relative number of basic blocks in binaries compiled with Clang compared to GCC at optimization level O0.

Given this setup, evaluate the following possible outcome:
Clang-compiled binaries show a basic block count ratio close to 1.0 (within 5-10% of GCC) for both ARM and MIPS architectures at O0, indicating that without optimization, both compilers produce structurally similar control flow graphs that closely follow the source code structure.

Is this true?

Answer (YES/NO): NO